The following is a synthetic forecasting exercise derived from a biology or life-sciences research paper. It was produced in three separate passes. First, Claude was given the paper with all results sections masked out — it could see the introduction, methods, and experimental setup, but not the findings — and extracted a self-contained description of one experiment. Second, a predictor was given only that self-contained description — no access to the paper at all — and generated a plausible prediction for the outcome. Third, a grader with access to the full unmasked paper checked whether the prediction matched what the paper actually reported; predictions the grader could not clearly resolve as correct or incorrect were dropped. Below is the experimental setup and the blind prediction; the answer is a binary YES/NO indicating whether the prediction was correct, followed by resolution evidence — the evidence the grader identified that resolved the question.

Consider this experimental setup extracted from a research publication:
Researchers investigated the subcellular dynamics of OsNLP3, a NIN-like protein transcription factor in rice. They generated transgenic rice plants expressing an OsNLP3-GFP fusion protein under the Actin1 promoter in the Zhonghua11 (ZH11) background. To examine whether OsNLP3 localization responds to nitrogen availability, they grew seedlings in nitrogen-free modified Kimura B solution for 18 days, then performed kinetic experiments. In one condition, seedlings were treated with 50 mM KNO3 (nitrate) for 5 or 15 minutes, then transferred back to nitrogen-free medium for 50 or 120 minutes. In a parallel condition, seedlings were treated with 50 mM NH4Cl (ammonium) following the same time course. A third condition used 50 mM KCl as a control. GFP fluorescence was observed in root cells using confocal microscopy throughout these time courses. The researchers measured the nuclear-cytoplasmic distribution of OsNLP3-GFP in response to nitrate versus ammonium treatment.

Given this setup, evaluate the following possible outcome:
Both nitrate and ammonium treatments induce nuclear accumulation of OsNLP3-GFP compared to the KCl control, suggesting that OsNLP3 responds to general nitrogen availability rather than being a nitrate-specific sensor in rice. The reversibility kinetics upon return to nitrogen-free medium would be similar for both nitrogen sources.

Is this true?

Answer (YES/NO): NO